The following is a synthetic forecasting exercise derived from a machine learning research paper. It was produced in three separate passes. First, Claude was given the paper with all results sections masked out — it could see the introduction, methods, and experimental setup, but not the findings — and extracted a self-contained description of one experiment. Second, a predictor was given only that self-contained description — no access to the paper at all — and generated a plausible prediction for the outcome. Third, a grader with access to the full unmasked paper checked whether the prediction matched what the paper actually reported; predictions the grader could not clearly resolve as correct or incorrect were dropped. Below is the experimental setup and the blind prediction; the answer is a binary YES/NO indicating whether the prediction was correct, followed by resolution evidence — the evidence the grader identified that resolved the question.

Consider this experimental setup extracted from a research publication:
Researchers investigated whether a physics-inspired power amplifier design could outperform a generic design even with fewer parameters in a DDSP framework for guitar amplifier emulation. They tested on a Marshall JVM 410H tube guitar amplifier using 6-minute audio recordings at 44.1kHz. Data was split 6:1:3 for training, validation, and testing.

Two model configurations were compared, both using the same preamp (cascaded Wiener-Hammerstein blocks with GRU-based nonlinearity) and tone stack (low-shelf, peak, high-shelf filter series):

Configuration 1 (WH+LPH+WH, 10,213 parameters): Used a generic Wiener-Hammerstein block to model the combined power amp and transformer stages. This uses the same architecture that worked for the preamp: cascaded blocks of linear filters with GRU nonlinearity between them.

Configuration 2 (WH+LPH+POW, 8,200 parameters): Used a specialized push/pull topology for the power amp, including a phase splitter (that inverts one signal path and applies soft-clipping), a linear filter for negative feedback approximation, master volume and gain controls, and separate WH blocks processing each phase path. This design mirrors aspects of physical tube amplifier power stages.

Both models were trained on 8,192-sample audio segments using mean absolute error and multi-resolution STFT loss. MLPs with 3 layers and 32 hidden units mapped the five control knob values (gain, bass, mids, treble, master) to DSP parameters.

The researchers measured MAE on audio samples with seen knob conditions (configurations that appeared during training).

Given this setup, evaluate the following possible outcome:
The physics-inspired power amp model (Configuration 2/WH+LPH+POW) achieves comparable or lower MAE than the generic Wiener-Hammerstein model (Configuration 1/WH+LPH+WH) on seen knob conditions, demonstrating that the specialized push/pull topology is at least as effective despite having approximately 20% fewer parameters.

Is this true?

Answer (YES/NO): YES